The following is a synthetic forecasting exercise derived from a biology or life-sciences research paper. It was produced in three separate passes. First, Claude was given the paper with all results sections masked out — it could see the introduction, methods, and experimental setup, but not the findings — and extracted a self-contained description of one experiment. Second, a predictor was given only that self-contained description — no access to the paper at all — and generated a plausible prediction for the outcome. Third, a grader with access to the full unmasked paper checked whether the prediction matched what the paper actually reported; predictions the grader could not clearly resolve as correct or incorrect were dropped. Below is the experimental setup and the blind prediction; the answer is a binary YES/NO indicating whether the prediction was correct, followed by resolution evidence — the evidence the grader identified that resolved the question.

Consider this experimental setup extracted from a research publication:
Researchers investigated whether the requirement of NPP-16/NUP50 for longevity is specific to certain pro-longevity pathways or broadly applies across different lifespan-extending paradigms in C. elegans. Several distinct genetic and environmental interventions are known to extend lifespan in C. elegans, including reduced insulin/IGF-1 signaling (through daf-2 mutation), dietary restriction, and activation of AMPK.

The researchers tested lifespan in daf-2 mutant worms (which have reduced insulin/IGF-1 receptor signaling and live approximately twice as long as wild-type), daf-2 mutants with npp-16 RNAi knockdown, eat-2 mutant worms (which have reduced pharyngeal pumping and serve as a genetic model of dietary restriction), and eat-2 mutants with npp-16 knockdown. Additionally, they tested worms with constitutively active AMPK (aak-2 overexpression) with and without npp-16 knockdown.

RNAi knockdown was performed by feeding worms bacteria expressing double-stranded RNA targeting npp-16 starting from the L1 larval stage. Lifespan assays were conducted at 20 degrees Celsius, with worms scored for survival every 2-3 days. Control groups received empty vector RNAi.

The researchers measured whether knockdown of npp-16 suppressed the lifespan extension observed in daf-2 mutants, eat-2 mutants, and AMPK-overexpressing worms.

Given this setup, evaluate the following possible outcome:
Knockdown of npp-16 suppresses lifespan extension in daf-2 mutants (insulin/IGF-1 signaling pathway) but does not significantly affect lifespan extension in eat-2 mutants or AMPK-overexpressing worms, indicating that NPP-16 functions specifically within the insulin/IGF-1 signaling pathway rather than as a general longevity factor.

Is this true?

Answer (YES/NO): NO